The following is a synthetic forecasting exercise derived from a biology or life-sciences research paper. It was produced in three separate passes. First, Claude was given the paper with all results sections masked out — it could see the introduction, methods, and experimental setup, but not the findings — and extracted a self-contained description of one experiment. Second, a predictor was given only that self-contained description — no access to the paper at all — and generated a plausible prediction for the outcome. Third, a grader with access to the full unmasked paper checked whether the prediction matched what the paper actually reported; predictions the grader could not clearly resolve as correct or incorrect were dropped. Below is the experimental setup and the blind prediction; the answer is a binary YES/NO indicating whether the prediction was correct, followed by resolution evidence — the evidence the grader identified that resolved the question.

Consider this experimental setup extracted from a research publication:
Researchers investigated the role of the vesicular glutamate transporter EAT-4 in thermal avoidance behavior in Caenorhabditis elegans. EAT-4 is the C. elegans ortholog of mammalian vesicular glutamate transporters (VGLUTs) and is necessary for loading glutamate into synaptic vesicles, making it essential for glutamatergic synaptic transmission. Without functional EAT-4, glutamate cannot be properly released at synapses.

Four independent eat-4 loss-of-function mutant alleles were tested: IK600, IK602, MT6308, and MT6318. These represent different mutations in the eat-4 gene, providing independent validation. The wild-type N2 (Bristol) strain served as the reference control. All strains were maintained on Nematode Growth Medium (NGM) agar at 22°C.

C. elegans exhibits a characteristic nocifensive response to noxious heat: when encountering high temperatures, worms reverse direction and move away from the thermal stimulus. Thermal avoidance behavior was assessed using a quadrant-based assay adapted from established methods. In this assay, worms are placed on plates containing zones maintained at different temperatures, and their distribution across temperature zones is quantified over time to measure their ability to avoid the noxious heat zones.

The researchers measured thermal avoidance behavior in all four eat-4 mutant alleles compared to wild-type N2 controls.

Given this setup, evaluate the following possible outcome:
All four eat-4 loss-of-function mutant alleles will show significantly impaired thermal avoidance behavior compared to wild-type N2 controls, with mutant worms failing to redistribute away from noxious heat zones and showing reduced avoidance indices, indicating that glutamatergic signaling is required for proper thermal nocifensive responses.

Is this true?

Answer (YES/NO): YES